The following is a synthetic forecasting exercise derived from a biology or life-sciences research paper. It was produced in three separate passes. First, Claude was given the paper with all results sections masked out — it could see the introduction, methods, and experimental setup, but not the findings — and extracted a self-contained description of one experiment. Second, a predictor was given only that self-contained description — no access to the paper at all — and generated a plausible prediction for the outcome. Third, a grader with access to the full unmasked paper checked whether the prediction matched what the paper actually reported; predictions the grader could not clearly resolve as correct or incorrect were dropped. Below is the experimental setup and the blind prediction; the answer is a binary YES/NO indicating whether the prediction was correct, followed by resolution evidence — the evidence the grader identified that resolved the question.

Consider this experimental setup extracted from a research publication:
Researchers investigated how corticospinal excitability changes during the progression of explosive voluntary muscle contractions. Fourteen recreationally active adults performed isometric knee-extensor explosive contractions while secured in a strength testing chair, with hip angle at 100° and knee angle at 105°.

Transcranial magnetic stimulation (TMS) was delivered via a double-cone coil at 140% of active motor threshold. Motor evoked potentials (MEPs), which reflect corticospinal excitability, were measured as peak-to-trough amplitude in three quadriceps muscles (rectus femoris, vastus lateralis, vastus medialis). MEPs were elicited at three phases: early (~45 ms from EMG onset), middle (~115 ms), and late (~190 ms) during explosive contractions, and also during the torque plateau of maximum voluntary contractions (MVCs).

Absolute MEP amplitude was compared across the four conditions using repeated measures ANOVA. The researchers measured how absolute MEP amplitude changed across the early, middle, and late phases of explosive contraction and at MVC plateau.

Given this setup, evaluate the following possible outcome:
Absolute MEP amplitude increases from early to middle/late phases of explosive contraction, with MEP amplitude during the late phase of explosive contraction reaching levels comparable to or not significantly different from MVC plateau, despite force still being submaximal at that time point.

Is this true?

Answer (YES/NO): NO